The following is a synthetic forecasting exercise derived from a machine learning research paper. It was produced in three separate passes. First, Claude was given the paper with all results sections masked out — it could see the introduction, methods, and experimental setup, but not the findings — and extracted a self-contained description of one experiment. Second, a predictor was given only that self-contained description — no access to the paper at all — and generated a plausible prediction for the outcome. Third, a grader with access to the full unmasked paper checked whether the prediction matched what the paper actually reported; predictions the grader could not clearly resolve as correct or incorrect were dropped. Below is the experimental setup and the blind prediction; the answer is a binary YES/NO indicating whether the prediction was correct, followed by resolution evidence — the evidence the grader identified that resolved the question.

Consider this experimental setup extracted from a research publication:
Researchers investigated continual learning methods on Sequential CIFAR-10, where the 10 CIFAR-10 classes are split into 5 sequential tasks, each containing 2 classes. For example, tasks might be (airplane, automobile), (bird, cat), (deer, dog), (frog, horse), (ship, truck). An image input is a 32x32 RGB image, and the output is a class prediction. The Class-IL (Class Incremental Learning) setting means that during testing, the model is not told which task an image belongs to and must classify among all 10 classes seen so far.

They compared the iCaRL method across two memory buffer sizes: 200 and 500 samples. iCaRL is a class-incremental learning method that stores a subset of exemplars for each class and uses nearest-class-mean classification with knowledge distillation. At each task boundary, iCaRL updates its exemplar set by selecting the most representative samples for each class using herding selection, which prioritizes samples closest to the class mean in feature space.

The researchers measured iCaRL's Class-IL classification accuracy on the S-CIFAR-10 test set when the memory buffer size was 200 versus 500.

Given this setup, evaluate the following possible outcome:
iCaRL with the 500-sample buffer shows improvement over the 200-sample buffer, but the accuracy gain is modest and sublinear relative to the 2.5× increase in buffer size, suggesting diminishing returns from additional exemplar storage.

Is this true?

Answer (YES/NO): NO